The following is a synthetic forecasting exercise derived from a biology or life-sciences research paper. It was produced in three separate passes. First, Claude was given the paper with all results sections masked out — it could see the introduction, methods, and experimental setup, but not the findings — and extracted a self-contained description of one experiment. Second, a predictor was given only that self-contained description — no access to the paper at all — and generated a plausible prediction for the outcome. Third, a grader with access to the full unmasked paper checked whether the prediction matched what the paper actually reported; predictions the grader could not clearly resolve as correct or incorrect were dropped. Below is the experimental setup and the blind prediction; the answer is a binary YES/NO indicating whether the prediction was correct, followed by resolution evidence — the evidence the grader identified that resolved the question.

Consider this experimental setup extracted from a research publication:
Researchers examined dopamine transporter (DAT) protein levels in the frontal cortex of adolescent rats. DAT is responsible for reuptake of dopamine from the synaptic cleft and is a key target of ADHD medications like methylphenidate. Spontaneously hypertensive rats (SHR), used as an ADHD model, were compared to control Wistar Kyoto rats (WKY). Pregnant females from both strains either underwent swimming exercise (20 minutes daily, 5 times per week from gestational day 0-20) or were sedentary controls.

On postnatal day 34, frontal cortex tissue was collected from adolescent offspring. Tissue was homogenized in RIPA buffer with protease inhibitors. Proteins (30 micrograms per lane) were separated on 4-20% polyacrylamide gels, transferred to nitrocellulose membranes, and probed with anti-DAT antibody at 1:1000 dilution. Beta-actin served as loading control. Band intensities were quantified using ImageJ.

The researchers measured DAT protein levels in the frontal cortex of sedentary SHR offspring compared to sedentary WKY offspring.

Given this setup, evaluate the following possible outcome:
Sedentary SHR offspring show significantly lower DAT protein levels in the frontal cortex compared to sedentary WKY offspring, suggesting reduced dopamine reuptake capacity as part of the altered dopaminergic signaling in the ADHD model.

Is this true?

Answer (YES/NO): NO